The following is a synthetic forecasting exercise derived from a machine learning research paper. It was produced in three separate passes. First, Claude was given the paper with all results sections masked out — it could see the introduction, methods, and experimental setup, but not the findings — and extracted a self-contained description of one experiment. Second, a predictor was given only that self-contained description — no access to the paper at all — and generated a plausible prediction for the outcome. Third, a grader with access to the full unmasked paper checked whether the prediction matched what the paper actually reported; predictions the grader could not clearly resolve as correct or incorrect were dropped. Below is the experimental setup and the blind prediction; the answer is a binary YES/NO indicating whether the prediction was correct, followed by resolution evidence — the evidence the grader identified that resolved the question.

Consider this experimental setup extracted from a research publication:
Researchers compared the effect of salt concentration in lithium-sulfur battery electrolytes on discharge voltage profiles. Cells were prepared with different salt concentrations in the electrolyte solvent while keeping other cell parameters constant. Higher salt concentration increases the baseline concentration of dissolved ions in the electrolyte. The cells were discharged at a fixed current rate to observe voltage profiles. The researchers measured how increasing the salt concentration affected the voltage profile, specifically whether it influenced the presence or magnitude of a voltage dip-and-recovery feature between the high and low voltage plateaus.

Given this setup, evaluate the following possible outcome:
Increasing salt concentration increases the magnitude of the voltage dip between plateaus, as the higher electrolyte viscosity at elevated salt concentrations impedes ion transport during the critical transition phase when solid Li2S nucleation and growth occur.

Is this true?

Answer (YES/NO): YES